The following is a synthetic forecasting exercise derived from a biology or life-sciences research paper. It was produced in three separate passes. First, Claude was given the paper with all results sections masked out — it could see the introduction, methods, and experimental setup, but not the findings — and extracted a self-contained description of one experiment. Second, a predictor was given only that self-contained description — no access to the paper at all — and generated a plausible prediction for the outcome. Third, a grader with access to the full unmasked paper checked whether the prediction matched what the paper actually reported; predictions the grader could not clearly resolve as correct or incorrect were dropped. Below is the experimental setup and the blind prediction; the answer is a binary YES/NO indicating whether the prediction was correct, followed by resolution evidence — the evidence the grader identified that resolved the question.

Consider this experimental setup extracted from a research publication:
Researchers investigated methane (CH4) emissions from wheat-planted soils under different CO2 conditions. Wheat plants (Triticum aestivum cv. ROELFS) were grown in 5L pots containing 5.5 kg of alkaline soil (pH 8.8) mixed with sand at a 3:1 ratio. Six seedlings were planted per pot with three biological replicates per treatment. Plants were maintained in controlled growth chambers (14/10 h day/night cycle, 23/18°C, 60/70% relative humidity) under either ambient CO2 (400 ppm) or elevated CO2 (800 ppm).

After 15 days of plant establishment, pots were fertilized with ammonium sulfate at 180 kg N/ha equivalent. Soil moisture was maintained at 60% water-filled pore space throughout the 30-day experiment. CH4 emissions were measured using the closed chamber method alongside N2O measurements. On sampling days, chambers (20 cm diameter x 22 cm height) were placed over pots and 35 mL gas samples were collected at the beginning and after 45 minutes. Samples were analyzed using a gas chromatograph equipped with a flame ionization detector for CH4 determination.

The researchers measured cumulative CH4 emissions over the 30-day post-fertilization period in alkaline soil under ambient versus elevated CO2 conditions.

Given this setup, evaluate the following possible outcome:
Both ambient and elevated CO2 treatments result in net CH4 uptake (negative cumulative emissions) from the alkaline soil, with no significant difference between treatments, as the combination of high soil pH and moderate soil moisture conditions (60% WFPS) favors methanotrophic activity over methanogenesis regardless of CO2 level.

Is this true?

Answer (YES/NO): NO